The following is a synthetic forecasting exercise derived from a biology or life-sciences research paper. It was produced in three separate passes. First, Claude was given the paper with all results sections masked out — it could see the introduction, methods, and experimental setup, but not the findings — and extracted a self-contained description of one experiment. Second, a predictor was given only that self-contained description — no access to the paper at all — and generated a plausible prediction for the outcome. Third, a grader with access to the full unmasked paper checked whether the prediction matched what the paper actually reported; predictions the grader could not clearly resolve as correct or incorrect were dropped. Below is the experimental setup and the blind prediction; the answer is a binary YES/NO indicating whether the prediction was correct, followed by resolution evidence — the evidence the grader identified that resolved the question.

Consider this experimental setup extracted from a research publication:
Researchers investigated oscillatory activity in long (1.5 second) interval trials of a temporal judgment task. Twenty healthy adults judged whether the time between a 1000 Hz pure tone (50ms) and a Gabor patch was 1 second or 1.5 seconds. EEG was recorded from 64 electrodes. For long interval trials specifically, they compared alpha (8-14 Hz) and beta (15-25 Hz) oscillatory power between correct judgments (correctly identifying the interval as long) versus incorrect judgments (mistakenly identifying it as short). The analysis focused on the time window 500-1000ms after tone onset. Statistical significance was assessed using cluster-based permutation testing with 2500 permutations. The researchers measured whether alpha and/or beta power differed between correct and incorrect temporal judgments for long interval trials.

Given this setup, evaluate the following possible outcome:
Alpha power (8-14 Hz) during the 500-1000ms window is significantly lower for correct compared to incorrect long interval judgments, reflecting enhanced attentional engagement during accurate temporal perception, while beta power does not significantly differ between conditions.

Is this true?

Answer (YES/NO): NO